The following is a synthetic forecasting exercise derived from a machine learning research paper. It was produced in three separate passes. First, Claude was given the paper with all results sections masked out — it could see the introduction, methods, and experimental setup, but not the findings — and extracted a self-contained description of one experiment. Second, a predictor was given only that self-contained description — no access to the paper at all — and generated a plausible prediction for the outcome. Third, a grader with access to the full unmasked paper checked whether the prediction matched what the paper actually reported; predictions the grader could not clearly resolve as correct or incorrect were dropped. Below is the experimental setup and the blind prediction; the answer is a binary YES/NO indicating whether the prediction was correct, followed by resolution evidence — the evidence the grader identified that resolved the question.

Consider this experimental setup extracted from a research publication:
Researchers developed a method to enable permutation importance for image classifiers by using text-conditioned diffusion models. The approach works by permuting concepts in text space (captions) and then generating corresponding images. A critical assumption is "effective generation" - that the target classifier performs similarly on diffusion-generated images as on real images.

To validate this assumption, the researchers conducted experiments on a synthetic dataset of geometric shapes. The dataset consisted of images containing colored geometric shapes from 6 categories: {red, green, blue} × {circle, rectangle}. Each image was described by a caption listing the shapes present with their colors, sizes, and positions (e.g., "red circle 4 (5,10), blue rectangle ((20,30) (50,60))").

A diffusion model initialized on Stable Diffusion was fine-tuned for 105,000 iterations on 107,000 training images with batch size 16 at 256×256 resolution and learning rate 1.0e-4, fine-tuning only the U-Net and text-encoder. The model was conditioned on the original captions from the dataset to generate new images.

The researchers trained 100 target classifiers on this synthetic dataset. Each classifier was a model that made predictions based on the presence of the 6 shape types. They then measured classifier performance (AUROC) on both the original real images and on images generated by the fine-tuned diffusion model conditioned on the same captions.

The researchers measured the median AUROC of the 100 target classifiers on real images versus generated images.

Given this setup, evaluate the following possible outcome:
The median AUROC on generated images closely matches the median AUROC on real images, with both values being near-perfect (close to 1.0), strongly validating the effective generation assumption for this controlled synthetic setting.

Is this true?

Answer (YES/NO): NO